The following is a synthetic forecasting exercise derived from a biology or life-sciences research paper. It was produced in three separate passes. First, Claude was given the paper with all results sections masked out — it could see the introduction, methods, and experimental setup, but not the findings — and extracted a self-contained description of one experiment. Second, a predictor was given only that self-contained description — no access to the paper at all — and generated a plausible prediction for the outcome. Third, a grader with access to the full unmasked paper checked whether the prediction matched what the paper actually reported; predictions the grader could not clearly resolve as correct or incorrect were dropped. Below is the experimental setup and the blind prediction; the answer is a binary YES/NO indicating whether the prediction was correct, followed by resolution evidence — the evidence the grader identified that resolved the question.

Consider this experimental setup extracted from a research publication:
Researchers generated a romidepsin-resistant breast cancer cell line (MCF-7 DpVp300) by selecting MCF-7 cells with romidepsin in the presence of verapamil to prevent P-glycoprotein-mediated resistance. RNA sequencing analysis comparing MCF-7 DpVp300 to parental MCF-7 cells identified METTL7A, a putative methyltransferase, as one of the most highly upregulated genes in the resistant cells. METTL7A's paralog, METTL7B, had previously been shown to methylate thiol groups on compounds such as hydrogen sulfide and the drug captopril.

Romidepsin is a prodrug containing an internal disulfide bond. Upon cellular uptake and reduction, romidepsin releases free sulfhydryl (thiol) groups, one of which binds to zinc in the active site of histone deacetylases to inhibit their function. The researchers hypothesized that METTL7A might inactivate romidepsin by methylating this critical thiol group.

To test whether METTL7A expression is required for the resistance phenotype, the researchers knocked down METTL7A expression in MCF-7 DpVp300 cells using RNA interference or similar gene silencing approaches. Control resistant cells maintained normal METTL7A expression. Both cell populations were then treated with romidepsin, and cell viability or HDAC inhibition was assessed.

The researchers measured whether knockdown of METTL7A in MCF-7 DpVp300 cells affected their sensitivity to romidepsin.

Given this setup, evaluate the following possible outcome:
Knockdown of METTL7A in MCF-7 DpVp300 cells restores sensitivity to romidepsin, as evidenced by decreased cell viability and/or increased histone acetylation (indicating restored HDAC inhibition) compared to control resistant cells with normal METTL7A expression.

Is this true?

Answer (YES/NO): YES